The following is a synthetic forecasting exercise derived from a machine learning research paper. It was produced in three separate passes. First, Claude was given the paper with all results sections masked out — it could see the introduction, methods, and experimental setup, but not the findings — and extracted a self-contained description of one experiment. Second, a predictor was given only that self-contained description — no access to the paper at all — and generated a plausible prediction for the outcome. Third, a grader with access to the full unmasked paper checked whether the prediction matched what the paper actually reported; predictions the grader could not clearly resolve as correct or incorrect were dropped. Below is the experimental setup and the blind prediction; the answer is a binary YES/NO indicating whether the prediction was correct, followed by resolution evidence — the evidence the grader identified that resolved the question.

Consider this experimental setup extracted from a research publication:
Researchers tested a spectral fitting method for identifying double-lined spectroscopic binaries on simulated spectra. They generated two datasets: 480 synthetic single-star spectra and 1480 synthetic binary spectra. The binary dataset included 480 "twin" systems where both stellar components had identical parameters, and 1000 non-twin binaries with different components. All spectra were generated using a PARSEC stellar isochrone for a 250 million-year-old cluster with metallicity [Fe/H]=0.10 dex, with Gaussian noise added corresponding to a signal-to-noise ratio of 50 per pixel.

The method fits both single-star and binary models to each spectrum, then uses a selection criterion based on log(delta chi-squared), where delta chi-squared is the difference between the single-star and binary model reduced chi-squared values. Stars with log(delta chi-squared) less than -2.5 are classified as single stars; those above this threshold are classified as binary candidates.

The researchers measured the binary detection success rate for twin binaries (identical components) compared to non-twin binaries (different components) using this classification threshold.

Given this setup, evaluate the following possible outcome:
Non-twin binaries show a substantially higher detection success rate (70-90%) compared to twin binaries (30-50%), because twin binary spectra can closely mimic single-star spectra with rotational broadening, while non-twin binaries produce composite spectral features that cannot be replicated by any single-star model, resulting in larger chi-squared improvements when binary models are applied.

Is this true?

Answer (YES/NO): NO